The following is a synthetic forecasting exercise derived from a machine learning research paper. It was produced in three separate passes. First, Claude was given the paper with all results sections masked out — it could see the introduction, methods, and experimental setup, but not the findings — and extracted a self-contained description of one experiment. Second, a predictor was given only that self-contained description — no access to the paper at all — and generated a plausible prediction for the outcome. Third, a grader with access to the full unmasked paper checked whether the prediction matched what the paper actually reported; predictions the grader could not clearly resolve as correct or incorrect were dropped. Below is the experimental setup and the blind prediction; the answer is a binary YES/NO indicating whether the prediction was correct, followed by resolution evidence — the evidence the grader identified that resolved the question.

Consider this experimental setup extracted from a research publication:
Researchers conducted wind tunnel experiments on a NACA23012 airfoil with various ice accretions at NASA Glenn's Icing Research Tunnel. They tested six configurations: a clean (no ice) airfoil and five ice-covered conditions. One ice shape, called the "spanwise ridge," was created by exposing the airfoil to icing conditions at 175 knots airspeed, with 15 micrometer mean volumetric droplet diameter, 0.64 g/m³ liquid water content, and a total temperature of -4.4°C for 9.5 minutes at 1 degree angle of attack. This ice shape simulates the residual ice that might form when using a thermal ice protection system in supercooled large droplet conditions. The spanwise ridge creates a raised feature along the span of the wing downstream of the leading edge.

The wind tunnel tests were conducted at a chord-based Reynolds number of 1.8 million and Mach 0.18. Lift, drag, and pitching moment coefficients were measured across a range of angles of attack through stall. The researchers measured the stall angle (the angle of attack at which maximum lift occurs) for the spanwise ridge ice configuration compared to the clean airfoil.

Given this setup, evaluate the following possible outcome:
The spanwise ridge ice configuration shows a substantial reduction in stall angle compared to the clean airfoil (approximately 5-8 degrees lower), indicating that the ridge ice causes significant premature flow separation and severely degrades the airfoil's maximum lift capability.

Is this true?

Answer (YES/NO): NO